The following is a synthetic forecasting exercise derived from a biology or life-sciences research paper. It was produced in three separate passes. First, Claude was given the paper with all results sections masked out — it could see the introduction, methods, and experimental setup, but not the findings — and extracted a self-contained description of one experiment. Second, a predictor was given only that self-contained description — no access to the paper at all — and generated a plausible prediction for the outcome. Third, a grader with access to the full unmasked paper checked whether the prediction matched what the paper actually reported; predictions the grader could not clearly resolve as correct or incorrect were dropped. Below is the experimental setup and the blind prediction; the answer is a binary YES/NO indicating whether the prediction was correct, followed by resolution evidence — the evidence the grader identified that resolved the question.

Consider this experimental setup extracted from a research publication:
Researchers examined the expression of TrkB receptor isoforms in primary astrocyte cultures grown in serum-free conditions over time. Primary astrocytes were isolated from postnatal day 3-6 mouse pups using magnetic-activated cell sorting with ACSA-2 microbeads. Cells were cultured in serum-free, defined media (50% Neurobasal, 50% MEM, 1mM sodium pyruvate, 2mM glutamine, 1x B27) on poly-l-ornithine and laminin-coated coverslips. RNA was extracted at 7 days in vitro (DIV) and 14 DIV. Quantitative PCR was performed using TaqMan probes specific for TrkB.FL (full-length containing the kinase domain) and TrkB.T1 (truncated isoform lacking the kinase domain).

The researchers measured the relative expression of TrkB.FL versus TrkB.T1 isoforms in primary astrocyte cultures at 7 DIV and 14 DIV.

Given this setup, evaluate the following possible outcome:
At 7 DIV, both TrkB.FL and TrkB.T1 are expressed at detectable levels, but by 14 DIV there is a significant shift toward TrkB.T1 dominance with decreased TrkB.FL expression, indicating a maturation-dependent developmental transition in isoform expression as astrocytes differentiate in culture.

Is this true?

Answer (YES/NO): NO